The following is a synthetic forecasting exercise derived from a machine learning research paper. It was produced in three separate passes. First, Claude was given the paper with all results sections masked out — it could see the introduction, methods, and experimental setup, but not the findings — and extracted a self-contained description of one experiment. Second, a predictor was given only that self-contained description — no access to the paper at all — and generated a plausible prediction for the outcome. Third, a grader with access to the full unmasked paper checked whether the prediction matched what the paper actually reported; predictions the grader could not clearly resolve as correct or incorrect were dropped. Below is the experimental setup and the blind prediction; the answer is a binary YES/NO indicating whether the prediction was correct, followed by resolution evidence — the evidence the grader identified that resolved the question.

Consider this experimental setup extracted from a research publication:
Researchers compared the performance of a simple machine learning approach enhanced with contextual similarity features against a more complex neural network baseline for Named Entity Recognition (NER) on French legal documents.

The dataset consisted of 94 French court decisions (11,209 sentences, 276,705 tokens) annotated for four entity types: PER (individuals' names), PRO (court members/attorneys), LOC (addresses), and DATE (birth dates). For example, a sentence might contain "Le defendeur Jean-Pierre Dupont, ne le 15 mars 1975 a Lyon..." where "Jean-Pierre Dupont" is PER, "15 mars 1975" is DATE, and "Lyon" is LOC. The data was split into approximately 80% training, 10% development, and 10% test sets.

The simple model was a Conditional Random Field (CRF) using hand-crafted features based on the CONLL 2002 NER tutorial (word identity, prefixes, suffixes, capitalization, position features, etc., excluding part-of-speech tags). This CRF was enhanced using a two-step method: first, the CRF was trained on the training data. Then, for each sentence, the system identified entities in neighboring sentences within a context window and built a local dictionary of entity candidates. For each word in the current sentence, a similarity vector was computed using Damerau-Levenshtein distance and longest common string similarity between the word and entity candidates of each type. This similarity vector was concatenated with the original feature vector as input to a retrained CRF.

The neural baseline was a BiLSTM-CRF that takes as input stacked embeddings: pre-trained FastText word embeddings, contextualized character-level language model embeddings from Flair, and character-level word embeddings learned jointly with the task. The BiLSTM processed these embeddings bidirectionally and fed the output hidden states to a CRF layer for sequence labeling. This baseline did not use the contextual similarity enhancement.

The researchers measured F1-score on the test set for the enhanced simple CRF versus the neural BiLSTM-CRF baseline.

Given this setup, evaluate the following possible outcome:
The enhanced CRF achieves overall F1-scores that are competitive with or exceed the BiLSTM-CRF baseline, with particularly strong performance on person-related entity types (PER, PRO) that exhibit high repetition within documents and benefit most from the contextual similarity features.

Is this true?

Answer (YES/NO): NO